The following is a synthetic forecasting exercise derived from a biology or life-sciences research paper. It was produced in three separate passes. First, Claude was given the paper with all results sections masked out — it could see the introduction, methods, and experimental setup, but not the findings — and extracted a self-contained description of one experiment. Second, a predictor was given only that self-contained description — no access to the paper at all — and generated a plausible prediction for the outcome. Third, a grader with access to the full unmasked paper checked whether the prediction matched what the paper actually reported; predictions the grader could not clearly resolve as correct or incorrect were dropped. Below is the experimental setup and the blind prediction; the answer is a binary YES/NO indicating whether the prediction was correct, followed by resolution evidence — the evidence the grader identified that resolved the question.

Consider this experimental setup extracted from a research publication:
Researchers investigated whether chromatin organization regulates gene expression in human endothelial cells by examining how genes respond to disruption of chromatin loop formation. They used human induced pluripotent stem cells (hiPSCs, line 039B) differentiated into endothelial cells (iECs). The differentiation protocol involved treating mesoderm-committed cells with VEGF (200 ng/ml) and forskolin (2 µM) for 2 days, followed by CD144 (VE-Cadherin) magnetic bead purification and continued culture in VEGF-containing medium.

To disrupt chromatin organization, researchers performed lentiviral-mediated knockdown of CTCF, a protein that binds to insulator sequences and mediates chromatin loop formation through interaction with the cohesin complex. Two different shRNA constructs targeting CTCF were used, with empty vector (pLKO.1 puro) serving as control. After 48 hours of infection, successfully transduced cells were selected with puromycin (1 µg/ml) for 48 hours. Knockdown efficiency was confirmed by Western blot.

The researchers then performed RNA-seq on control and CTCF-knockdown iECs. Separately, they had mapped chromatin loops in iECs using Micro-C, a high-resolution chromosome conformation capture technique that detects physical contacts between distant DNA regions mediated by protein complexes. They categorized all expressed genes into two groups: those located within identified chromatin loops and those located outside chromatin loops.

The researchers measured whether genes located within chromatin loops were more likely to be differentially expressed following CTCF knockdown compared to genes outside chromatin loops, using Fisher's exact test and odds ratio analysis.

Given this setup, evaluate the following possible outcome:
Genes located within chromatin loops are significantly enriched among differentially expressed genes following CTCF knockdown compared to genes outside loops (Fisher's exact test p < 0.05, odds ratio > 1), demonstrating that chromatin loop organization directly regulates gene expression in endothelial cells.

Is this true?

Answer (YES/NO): NO